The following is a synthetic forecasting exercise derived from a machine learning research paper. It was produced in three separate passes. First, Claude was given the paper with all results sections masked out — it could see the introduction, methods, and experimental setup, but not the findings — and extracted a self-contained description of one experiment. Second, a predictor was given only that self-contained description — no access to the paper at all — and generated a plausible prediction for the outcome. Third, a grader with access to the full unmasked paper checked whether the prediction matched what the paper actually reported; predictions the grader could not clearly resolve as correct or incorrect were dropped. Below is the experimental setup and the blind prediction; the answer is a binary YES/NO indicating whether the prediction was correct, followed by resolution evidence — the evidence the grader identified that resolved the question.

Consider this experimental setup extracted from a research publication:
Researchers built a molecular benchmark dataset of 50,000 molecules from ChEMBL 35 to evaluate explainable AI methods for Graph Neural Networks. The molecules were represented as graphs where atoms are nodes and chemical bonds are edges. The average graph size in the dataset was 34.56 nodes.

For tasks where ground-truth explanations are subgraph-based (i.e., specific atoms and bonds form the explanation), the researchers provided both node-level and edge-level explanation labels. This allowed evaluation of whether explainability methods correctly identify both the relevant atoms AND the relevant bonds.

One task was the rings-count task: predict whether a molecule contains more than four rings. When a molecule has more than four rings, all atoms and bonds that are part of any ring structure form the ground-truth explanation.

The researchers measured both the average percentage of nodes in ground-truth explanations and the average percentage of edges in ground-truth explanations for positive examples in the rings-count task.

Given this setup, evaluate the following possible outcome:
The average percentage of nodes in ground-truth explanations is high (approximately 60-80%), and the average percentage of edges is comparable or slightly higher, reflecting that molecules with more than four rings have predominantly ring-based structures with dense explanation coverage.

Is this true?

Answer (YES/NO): NO